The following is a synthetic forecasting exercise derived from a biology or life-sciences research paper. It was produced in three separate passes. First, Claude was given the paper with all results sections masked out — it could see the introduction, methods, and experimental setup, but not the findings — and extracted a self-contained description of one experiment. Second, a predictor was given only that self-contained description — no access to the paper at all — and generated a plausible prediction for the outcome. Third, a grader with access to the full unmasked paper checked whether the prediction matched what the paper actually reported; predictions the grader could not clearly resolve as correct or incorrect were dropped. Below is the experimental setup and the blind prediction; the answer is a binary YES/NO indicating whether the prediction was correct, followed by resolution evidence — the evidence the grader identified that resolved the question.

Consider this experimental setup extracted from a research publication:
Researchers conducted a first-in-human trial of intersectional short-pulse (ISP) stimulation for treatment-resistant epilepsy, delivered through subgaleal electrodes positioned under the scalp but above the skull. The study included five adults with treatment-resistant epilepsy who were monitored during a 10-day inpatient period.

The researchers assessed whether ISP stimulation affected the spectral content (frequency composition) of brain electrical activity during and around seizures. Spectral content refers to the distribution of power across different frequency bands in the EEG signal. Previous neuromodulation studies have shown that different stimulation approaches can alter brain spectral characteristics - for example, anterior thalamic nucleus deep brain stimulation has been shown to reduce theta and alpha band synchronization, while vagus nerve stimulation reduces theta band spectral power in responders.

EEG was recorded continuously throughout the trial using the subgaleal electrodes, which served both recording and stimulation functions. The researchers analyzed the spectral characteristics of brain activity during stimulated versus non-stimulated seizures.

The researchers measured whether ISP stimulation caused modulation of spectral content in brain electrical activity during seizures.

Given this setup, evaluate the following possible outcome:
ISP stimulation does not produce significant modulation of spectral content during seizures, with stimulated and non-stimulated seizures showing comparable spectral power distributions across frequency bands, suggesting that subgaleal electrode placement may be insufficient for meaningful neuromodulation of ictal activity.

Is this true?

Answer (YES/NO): NO